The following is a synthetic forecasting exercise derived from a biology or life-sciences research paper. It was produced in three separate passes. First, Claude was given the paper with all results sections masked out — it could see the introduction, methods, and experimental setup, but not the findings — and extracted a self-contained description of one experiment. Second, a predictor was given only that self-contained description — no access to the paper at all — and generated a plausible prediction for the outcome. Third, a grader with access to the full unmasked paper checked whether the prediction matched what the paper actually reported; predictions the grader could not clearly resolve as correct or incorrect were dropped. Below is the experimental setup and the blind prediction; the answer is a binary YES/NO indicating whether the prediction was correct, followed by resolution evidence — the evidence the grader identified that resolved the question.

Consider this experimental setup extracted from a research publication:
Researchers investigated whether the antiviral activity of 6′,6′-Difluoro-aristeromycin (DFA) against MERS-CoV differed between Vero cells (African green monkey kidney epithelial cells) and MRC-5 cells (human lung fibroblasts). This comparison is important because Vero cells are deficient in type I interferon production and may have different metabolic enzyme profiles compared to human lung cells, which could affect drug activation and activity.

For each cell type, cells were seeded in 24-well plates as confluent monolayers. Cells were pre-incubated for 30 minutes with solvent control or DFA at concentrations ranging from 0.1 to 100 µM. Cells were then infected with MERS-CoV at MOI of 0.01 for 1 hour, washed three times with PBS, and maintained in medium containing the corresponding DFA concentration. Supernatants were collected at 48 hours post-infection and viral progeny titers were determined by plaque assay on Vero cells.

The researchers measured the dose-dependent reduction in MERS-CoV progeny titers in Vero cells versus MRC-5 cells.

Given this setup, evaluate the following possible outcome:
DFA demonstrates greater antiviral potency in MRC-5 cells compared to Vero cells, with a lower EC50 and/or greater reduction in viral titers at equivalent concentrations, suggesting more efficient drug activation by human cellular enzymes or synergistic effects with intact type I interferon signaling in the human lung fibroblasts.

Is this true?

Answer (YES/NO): NO